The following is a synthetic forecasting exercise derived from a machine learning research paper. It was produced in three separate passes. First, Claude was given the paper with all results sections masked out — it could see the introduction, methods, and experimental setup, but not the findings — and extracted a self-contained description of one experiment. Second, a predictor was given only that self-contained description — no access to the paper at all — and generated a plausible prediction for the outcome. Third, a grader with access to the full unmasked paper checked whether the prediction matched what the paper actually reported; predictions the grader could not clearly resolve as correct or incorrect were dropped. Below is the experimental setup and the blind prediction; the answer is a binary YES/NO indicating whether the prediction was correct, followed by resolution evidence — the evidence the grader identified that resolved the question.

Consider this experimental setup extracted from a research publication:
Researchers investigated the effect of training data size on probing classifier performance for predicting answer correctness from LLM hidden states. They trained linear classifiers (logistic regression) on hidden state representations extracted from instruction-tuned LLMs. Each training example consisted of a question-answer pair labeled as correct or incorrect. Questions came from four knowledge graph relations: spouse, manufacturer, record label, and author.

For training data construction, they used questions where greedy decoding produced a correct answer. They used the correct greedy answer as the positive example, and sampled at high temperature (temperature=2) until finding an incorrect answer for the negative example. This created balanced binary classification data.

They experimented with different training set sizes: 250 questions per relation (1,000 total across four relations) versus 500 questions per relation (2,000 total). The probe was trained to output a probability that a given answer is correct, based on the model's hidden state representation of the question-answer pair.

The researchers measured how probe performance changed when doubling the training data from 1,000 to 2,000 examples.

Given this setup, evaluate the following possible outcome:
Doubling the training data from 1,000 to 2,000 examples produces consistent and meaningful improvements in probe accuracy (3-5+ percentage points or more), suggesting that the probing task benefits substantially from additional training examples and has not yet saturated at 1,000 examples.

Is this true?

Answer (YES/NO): NO